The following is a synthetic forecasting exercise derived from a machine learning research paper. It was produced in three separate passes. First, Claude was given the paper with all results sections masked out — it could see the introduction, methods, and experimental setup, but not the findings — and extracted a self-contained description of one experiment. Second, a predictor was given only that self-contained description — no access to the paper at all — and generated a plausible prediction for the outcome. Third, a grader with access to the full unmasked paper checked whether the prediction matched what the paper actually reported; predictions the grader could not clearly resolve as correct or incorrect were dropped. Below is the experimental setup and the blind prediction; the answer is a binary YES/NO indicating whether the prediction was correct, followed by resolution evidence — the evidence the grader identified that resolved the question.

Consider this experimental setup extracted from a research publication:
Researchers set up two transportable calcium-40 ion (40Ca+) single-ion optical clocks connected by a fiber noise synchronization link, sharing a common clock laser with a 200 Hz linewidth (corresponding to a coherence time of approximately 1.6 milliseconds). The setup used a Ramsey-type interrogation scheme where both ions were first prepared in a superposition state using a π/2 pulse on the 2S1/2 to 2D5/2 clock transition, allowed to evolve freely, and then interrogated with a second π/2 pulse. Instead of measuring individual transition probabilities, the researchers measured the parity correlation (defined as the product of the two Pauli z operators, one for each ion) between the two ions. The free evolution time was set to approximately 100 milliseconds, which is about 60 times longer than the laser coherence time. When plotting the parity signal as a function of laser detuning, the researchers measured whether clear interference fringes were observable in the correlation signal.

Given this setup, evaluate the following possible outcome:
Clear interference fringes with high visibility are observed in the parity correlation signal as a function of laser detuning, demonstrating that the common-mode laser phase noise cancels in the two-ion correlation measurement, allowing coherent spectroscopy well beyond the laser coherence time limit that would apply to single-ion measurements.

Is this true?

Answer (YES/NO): YES